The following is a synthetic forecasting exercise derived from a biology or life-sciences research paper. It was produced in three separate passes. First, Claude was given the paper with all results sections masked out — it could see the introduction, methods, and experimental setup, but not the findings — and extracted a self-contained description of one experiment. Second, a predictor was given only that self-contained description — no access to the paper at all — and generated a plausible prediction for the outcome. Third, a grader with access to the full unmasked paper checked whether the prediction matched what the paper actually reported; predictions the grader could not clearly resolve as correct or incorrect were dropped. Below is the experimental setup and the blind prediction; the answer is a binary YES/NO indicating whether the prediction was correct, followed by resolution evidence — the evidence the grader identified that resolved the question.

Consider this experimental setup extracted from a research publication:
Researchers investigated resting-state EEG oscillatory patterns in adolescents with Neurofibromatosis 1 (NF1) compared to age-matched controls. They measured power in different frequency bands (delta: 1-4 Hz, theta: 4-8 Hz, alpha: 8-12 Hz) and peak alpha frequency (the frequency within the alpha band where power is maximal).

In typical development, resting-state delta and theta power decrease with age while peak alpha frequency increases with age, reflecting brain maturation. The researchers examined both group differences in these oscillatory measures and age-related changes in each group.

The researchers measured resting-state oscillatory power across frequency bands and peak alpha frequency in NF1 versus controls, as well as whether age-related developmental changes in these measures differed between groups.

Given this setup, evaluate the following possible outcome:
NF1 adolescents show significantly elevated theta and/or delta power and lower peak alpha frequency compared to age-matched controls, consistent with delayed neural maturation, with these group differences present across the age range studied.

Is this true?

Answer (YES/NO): YES